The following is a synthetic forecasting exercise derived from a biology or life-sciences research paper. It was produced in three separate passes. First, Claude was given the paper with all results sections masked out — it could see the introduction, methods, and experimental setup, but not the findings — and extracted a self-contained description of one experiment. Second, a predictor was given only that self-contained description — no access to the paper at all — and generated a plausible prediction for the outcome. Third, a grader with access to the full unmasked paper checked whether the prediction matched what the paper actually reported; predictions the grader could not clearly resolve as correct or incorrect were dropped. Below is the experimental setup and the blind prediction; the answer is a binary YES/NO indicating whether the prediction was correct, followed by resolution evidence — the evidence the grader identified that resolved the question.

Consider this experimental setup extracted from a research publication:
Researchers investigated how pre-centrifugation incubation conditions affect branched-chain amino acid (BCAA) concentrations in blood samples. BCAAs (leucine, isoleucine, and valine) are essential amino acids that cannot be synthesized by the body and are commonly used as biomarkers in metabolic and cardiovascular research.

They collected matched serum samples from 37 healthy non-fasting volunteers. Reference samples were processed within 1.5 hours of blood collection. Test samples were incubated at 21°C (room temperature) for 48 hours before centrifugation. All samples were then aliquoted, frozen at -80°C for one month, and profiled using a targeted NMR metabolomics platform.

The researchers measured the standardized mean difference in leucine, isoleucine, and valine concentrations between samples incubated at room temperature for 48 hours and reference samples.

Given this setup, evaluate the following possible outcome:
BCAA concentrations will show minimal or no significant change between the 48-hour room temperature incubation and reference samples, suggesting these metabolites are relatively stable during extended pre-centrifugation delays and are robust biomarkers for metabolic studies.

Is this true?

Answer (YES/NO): NO